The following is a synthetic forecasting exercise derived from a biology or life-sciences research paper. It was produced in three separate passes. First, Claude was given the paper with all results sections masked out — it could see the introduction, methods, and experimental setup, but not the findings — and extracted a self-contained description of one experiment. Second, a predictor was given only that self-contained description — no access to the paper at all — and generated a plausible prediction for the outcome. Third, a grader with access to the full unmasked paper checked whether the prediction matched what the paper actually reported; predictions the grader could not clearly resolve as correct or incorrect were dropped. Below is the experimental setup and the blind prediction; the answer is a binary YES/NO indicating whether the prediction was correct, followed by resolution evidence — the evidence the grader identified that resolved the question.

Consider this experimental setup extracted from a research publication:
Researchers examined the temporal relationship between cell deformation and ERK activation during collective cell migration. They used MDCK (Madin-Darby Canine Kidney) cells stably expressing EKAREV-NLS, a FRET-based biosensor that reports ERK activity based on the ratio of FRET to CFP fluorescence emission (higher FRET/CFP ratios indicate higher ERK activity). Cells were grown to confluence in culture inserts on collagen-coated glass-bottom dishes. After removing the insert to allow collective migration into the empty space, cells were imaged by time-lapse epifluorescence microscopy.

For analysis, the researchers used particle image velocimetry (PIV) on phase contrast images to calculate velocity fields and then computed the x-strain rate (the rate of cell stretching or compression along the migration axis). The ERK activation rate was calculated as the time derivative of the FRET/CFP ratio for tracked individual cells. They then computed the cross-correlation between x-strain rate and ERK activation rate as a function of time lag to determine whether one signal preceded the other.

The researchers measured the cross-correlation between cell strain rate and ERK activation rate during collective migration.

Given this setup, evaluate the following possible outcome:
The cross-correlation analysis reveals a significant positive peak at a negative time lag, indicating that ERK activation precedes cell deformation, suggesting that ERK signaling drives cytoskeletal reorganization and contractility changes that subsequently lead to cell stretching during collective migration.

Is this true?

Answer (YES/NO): NO